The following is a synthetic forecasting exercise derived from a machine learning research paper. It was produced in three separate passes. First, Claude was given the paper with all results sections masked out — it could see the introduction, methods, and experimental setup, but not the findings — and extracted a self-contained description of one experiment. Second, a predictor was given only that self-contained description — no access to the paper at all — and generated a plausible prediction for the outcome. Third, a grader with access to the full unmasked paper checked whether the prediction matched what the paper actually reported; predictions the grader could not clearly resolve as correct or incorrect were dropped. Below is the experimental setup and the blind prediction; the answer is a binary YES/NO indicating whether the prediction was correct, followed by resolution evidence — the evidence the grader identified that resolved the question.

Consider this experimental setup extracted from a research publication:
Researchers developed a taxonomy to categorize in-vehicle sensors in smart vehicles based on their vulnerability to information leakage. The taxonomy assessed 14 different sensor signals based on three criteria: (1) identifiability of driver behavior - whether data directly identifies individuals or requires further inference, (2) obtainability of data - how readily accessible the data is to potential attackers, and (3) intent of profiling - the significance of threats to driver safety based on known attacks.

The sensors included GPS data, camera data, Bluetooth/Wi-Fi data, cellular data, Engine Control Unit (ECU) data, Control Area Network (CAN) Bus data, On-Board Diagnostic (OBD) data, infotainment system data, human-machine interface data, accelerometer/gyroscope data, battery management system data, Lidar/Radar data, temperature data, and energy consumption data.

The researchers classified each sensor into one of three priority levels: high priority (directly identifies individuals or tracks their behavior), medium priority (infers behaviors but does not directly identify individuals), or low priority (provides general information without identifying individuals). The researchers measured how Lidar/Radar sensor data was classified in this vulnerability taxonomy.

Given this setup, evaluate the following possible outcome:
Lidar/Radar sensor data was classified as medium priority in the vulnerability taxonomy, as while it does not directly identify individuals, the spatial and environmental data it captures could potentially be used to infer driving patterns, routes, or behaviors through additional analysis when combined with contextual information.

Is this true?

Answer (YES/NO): NO